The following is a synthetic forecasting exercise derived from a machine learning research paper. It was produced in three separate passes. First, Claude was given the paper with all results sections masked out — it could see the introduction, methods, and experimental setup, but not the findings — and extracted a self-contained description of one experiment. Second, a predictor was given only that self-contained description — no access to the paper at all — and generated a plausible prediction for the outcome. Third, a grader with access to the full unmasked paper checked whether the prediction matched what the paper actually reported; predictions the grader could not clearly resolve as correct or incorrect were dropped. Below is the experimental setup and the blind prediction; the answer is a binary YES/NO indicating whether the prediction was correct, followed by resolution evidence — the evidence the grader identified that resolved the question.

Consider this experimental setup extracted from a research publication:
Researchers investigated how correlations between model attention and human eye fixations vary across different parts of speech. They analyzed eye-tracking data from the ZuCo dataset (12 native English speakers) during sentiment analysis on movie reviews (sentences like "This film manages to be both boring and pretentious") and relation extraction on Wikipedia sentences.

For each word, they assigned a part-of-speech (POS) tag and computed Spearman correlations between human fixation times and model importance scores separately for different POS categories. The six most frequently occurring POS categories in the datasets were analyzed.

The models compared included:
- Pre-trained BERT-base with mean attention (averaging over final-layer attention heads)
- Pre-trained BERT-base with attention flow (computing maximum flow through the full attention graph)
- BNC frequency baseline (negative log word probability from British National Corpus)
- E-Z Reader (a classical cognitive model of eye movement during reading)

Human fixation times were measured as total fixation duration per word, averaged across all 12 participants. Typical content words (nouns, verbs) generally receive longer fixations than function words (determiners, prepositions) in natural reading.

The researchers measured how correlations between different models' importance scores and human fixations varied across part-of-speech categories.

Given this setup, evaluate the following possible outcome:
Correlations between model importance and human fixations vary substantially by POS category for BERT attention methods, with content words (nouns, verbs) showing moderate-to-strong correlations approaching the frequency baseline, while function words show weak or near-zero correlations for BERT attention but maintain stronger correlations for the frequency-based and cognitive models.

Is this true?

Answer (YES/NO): NO